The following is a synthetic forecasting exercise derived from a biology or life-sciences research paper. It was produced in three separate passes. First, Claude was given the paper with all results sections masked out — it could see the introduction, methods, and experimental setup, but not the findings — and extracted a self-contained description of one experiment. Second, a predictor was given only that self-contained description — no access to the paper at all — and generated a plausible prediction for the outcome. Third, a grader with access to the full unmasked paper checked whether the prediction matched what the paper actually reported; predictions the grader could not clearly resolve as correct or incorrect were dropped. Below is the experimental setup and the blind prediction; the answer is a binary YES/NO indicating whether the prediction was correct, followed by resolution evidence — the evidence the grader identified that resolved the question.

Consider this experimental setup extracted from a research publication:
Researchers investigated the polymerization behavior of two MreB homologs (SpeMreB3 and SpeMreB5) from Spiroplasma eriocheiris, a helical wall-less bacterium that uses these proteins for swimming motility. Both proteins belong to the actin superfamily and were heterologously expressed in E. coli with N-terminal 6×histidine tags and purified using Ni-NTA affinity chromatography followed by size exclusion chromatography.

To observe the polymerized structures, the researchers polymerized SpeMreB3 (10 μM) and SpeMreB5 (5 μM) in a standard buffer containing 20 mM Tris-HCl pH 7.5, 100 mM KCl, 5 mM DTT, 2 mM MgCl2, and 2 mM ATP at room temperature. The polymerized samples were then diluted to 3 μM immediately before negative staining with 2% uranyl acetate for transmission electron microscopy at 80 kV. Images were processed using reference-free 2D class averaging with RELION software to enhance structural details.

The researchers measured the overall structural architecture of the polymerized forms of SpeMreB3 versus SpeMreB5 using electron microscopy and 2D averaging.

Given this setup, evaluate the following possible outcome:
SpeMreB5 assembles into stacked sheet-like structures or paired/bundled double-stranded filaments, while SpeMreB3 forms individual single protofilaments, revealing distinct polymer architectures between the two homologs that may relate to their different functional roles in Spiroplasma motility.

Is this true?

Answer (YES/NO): NO